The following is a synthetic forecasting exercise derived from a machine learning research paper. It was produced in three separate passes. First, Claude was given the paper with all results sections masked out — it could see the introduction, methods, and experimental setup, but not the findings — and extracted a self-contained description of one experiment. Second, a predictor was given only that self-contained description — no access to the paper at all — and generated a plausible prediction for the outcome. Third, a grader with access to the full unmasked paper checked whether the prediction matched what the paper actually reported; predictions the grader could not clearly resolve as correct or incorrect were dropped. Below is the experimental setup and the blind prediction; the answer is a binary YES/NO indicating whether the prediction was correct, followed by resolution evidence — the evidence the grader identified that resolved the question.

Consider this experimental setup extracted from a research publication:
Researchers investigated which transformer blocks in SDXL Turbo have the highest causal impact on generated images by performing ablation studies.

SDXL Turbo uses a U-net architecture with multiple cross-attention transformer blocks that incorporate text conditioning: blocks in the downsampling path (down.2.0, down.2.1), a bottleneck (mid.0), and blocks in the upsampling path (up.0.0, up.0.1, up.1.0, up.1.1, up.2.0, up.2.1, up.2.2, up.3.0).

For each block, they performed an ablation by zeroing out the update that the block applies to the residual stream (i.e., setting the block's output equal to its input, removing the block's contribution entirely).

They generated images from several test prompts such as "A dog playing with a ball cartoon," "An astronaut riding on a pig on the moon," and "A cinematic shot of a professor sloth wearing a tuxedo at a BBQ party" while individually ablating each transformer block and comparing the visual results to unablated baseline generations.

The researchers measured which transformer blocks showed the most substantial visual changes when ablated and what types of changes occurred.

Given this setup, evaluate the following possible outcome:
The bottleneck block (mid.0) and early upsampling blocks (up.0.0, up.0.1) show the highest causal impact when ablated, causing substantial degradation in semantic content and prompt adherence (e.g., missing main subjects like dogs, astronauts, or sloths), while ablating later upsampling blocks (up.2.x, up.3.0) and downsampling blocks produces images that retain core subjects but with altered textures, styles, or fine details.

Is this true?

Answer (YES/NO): NO